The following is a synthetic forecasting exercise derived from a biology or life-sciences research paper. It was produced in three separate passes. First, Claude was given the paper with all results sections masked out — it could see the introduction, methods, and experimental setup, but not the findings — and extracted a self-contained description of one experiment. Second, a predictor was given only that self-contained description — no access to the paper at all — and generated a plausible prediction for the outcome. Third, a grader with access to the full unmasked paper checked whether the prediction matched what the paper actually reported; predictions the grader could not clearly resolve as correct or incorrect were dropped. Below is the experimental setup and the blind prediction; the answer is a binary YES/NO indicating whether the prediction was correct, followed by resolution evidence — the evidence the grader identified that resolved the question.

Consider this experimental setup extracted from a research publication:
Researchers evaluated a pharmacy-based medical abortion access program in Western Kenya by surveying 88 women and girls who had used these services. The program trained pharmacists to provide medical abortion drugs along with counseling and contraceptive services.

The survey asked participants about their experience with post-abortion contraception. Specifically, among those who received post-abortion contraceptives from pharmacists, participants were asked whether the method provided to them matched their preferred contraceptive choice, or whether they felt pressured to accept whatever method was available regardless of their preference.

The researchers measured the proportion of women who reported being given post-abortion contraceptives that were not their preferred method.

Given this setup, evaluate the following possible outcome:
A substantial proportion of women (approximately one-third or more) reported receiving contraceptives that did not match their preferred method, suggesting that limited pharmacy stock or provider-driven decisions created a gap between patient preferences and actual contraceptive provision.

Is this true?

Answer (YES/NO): YES